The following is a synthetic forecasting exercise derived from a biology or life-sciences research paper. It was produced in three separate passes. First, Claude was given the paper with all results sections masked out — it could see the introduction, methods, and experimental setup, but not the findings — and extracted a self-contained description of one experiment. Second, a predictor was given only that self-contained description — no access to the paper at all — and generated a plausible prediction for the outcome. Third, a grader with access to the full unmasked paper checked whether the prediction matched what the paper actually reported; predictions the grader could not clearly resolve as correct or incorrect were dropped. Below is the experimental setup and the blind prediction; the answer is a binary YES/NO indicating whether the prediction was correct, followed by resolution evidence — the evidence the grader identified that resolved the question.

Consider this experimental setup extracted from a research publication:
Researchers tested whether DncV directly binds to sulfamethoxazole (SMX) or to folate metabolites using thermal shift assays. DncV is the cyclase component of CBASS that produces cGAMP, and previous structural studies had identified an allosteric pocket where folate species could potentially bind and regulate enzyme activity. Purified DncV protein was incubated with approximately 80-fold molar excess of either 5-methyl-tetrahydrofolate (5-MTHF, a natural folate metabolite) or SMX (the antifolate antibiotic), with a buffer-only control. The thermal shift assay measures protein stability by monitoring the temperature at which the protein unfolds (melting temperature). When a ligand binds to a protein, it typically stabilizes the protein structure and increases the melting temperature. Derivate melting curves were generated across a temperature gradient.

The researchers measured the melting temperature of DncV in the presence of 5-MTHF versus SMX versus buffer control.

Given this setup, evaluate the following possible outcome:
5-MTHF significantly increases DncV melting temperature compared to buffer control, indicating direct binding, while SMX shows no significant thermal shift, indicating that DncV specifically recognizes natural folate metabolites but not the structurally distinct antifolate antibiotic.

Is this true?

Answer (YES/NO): YES